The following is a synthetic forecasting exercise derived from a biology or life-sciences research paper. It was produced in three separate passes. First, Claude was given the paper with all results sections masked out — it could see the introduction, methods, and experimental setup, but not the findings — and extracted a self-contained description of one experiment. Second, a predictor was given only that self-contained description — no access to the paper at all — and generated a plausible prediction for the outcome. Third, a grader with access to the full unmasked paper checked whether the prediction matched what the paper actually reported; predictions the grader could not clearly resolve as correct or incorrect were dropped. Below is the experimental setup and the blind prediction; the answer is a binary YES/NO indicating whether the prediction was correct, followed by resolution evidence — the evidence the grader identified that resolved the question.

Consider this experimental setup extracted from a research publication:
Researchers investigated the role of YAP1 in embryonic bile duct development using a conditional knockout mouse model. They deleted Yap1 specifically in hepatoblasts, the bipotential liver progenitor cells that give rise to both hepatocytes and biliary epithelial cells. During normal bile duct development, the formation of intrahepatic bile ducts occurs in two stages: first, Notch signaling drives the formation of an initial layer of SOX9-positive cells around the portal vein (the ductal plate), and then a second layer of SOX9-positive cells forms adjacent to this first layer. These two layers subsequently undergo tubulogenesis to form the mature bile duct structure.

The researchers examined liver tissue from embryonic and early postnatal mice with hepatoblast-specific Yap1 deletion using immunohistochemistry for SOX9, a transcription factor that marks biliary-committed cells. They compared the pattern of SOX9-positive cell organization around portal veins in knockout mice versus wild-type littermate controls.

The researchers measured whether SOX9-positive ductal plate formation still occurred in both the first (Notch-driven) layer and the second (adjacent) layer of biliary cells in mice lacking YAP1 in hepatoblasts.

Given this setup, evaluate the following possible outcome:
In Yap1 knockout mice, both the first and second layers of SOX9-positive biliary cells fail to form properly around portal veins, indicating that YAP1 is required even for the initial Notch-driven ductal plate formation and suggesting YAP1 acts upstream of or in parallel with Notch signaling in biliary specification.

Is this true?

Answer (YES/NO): NO